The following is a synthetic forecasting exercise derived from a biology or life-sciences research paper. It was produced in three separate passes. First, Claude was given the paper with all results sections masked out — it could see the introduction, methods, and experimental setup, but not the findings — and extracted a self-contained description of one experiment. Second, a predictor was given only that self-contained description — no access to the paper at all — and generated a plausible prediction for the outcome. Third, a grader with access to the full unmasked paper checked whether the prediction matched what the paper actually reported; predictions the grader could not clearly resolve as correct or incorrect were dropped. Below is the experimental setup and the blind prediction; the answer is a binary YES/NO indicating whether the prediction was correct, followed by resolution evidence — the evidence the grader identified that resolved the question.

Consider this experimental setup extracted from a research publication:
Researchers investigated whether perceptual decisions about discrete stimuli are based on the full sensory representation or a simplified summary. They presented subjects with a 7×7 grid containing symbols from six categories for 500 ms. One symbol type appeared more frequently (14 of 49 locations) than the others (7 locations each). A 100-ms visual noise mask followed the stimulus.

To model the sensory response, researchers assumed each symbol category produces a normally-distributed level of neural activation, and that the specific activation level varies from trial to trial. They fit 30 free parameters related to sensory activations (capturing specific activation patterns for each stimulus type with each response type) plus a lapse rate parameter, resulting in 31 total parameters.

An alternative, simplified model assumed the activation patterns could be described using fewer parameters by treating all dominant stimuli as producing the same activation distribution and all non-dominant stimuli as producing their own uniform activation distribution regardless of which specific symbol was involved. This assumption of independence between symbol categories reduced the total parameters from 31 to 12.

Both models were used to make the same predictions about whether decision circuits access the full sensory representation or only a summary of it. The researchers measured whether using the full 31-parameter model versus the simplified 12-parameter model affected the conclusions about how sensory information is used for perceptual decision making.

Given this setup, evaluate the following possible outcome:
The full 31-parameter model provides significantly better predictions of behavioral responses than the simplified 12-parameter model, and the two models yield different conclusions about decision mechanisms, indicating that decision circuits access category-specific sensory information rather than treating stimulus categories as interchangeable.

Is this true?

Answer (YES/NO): NO